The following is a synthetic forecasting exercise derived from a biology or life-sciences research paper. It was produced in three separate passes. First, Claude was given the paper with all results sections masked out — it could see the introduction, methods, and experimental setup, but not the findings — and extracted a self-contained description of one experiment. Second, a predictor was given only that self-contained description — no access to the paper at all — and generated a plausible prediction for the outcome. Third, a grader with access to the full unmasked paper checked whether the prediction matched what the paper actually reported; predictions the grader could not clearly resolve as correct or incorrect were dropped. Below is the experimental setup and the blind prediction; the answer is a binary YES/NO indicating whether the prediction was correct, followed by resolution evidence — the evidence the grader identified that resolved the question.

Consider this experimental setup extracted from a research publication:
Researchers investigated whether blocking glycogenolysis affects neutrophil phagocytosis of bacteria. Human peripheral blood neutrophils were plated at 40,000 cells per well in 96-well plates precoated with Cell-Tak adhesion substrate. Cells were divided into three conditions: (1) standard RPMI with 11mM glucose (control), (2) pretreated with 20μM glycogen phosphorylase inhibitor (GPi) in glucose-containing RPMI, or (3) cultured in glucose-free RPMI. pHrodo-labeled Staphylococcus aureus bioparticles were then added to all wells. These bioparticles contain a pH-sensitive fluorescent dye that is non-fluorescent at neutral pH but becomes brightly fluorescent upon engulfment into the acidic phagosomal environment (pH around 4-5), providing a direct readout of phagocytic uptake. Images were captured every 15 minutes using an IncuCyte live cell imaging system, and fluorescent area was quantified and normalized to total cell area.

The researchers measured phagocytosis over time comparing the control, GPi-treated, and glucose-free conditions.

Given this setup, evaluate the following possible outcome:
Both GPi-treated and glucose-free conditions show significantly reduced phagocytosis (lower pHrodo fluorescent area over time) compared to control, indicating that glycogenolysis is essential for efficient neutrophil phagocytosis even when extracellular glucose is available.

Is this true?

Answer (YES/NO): NO